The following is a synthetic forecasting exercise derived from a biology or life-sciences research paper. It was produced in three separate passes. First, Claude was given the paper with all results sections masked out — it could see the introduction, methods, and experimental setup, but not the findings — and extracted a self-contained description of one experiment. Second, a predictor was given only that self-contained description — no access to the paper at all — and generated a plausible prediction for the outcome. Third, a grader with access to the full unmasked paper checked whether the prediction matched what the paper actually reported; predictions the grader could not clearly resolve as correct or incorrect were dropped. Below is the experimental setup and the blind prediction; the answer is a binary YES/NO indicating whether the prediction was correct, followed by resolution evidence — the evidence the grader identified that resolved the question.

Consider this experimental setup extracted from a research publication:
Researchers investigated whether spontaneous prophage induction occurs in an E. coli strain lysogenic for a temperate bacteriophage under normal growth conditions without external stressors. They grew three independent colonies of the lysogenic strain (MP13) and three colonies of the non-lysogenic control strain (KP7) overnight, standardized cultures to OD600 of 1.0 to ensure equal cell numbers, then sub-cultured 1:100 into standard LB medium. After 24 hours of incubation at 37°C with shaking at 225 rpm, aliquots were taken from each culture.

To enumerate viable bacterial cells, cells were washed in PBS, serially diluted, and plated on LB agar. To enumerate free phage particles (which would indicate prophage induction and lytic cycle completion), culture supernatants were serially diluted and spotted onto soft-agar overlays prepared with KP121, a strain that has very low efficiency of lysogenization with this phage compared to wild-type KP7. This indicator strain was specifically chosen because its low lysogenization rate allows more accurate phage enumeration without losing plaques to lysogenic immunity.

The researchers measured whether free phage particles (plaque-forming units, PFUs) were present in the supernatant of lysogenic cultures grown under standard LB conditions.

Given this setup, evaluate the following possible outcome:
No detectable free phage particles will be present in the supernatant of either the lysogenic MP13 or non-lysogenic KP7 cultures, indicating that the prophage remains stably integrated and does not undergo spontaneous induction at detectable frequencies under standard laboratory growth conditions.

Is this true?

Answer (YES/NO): NO